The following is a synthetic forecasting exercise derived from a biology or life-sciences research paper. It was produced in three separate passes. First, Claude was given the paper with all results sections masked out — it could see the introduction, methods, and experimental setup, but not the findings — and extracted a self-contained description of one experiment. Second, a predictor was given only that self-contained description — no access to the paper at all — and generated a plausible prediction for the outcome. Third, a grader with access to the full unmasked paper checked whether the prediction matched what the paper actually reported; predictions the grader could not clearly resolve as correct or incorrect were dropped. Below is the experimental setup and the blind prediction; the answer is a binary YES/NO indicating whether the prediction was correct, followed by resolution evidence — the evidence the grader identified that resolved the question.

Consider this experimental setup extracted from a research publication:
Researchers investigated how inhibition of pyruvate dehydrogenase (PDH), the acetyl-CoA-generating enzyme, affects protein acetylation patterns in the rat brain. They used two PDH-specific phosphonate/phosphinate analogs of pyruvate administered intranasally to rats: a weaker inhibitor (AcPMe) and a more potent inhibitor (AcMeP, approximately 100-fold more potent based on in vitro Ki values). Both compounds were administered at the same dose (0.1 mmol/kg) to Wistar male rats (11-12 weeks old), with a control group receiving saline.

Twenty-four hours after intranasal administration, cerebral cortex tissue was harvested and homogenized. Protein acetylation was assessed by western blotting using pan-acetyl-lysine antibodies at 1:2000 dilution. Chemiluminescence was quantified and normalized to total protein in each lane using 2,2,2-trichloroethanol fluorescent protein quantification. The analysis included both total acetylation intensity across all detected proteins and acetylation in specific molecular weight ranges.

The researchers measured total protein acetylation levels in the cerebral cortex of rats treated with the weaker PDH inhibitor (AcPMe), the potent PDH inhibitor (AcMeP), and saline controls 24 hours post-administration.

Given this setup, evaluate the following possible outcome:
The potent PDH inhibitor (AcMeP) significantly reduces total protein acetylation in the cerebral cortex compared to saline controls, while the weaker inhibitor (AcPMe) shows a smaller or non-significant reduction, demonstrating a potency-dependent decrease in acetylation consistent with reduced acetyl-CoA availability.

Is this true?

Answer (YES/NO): NO